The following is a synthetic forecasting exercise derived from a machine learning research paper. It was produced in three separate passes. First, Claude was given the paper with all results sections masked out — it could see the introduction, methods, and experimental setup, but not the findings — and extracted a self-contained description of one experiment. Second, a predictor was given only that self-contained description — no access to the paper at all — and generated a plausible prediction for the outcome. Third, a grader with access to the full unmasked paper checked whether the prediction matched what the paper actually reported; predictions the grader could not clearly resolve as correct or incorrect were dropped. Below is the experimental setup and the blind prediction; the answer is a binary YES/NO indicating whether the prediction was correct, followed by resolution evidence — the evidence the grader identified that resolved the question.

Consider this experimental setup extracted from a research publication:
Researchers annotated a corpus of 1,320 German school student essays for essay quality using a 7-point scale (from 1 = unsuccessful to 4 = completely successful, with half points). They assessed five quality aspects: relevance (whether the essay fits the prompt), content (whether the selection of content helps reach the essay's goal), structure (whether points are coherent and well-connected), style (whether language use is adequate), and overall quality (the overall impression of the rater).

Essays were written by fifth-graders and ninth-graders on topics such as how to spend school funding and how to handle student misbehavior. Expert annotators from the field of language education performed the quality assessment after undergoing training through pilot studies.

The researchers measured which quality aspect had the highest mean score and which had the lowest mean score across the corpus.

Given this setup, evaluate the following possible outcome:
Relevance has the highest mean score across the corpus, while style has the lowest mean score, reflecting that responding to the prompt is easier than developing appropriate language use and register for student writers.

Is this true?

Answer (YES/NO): NO